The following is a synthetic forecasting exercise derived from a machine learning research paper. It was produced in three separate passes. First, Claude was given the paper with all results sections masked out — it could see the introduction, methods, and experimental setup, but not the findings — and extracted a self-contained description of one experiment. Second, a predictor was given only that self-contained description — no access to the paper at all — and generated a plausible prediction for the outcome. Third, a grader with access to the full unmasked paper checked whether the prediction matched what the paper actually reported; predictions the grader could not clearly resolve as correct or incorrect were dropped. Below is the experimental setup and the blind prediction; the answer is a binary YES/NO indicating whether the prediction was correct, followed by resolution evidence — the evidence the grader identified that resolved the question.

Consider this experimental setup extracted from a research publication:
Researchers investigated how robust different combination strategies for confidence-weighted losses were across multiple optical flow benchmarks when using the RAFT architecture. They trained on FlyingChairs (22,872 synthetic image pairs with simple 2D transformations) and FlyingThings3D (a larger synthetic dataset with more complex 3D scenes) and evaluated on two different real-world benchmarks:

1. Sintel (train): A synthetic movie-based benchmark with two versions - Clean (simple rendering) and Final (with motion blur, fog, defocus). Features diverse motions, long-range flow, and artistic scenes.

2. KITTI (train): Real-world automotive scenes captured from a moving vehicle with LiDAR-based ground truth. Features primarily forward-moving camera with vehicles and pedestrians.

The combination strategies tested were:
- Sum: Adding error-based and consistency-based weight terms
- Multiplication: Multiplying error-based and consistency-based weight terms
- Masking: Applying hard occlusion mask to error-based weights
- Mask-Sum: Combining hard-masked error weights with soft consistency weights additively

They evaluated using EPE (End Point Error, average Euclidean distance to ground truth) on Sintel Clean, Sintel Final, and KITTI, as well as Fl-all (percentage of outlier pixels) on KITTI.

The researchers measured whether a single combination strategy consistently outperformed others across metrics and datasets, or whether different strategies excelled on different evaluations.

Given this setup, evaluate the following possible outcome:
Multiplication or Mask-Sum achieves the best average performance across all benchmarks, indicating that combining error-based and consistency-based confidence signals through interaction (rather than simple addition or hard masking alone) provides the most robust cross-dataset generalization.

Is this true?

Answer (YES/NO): YES